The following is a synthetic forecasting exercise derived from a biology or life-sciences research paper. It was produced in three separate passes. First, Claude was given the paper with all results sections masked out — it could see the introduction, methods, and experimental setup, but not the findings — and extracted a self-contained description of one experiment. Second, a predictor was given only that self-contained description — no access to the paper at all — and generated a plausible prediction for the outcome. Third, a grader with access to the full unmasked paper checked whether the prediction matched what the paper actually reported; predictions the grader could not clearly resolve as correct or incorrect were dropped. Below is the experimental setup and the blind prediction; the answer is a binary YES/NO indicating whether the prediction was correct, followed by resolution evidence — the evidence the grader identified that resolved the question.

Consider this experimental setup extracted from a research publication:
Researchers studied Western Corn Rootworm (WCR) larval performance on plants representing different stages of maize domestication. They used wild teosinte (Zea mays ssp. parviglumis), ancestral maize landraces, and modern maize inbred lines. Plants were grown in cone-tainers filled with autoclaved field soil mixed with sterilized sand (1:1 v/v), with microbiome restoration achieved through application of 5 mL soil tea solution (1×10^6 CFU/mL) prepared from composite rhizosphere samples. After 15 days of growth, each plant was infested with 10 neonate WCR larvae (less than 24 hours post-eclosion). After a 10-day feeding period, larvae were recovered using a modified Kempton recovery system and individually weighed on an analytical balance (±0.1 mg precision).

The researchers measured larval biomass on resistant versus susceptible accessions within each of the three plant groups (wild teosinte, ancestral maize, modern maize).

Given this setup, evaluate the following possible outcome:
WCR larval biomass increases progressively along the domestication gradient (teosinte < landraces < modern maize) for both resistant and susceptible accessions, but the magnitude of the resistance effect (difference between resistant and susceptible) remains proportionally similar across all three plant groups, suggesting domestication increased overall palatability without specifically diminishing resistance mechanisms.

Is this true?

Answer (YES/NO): NO